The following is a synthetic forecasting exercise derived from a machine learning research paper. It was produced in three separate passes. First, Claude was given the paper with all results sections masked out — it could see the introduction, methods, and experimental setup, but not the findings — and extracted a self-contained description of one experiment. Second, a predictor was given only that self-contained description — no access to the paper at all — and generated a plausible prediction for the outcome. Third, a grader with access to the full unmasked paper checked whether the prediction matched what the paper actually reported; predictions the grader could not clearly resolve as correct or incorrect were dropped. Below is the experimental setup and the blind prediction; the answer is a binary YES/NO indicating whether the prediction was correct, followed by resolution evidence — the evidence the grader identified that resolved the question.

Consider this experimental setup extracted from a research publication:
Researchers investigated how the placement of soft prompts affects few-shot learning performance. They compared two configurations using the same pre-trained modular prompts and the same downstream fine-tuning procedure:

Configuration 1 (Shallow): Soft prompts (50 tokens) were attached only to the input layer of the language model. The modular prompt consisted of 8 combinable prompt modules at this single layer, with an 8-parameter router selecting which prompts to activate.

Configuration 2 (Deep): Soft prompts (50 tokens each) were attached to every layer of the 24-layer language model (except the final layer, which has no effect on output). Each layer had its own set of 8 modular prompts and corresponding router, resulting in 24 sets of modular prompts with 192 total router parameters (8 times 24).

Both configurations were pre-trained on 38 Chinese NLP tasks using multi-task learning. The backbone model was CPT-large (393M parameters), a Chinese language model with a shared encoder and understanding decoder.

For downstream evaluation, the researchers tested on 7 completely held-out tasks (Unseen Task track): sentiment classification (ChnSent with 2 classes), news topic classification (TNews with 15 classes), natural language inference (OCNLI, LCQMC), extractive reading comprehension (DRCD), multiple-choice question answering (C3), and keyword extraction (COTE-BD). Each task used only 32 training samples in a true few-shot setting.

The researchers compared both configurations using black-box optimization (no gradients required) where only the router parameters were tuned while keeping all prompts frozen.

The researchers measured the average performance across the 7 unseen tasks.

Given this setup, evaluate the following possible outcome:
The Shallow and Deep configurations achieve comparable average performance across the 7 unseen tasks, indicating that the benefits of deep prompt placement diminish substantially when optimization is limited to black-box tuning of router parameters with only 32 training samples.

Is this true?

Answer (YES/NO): NO